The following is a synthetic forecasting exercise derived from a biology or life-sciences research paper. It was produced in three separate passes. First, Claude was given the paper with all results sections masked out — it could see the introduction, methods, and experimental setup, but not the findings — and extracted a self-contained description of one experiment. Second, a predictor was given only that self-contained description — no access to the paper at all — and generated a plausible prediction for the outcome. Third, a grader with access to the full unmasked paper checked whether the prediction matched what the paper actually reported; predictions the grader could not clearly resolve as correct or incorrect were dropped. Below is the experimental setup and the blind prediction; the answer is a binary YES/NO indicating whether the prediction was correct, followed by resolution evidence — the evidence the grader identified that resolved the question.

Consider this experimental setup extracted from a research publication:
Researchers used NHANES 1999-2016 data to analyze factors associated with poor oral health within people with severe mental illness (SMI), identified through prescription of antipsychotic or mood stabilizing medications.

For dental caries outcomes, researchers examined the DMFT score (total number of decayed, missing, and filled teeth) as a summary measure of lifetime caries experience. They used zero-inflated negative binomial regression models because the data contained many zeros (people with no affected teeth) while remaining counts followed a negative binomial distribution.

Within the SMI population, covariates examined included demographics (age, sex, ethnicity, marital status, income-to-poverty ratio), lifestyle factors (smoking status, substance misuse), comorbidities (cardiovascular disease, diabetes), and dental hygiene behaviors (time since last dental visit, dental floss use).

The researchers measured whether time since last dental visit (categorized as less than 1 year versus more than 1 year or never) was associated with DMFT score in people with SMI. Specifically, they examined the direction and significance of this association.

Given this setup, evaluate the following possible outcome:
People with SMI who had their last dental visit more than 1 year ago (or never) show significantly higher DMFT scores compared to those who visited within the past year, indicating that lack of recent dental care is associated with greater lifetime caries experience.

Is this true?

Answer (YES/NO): NO